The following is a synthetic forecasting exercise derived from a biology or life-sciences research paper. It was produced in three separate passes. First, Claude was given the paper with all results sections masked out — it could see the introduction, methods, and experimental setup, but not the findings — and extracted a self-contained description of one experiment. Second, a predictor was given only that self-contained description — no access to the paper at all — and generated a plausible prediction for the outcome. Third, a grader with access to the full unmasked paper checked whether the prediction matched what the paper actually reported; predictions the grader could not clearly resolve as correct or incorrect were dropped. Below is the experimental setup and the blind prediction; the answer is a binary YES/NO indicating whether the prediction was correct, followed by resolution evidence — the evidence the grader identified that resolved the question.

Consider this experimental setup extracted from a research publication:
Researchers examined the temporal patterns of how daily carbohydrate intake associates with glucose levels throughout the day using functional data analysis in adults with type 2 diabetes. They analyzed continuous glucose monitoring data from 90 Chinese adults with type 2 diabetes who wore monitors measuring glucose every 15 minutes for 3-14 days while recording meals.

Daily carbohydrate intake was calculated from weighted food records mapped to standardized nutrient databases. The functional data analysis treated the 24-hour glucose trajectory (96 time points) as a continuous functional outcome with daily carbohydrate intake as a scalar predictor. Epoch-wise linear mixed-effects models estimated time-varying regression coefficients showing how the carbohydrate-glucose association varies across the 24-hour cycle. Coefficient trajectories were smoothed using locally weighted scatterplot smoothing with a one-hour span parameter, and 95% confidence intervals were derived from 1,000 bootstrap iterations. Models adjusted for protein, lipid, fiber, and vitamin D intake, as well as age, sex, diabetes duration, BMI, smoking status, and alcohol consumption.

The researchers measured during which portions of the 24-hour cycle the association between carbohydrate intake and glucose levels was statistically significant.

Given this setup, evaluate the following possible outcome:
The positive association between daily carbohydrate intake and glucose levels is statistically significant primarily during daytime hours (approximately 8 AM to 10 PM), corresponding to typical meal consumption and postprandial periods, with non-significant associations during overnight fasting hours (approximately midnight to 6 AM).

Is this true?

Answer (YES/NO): YES